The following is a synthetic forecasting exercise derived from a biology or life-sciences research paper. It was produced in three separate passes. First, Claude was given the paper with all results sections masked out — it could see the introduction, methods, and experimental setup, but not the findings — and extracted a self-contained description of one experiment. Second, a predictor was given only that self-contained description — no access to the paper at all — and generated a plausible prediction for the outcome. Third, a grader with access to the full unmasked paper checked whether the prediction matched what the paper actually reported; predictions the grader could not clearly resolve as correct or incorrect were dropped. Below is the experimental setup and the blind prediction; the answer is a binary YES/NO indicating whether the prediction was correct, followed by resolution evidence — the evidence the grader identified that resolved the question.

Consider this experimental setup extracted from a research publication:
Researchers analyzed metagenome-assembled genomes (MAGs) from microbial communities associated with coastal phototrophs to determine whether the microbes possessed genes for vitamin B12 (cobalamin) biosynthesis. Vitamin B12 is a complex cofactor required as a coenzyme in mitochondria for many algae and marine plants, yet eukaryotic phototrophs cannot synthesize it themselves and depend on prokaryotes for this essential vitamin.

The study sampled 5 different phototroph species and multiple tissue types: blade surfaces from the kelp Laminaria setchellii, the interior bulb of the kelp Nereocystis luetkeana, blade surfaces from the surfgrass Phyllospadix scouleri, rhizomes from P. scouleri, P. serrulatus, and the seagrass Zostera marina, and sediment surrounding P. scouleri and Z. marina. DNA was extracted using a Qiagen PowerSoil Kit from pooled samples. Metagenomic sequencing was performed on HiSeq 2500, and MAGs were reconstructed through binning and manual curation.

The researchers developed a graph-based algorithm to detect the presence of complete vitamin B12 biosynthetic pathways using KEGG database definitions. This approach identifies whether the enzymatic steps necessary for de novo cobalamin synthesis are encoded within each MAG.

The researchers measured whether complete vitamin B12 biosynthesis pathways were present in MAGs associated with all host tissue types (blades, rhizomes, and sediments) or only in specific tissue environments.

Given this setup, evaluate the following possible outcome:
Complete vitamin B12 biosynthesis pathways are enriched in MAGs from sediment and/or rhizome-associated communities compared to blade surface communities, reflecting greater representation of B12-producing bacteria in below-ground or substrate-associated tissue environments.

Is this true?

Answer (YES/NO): NO